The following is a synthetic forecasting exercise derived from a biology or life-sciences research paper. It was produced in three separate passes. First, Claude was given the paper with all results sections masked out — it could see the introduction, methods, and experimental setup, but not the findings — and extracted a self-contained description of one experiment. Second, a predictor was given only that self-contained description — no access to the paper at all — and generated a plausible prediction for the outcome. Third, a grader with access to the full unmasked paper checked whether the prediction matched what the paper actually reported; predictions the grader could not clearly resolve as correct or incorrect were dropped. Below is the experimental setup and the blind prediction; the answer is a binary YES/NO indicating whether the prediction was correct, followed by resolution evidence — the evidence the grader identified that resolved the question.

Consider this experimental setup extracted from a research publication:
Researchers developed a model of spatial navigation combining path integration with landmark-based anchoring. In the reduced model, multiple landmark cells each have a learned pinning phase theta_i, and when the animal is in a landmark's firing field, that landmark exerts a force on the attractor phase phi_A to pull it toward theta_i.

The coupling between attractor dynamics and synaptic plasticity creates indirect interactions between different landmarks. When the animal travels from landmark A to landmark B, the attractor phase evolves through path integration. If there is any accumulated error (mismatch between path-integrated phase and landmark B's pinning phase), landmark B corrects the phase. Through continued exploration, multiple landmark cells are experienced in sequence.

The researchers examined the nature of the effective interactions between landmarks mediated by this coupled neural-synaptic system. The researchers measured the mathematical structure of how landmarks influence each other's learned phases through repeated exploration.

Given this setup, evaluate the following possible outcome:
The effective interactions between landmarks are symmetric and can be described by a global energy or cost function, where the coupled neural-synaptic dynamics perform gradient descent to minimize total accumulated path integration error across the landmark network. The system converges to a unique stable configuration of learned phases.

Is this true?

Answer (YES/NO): NO